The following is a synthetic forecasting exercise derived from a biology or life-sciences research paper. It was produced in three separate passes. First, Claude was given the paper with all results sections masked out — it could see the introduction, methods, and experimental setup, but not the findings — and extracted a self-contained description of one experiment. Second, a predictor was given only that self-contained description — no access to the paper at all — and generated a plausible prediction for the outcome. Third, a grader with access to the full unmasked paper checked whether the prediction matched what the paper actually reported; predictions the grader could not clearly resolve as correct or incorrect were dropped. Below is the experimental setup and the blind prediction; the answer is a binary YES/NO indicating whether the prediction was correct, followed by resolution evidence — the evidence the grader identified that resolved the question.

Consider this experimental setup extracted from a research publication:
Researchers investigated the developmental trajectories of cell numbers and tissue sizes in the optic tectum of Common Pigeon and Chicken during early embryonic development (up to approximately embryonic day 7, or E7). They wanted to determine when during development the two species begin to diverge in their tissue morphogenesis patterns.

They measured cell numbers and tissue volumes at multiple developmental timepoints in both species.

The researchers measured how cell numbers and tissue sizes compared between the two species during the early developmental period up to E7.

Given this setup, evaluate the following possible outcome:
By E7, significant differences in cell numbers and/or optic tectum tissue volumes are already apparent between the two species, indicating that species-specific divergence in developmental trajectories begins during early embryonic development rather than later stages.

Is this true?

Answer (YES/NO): NO